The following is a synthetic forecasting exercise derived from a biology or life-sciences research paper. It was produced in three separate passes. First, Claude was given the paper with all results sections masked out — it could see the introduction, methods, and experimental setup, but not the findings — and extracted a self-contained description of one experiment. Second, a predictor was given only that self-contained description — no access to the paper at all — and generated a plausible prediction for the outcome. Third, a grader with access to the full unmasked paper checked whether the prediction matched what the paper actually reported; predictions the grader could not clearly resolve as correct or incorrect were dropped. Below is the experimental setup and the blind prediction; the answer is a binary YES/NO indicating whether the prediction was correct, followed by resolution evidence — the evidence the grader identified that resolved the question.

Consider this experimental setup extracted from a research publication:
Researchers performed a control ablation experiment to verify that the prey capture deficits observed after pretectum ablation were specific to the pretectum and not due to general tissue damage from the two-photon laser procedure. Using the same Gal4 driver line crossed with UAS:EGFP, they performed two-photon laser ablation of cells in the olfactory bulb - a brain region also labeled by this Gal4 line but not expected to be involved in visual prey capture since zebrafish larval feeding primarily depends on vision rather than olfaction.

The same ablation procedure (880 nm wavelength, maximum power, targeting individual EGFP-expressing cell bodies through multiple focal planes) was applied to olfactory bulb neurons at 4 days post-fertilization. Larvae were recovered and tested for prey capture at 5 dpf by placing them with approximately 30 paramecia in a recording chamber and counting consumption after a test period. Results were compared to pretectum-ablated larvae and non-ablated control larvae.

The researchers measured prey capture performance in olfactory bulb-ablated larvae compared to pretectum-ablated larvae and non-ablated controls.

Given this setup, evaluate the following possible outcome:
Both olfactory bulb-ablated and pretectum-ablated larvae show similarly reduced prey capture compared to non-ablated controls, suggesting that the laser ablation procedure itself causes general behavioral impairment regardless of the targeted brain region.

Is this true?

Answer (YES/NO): NO